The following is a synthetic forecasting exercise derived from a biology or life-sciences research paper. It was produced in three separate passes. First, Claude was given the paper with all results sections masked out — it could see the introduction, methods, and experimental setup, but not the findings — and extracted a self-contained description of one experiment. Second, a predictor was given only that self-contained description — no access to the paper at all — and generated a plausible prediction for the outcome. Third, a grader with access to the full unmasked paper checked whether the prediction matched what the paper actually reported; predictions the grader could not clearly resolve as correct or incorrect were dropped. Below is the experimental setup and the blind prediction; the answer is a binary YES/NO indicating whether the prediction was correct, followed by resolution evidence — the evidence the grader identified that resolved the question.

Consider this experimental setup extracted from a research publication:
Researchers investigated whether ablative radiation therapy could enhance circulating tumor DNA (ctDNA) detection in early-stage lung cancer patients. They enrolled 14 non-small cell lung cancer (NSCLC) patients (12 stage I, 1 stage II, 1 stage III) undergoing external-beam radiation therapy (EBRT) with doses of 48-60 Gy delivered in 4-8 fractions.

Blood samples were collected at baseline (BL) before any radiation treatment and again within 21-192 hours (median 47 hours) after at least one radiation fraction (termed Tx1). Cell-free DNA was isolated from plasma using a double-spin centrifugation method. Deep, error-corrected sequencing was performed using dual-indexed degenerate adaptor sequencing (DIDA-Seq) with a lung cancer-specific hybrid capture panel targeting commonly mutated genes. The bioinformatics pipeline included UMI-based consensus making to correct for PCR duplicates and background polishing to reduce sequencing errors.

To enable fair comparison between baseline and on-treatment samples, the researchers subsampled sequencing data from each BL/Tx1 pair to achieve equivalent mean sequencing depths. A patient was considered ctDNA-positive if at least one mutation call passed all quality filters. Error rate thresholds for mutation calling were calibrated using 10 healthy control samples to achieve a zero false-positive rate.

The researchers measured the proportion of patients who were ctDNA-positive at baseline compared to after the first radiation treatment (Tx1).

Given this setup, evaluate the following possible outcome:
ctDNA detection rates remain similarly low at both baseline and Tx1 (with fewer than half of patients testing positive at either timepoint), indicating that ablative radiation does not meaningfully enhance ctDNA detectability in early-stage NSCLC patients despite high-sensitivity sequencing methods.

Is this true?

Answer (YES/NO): NO